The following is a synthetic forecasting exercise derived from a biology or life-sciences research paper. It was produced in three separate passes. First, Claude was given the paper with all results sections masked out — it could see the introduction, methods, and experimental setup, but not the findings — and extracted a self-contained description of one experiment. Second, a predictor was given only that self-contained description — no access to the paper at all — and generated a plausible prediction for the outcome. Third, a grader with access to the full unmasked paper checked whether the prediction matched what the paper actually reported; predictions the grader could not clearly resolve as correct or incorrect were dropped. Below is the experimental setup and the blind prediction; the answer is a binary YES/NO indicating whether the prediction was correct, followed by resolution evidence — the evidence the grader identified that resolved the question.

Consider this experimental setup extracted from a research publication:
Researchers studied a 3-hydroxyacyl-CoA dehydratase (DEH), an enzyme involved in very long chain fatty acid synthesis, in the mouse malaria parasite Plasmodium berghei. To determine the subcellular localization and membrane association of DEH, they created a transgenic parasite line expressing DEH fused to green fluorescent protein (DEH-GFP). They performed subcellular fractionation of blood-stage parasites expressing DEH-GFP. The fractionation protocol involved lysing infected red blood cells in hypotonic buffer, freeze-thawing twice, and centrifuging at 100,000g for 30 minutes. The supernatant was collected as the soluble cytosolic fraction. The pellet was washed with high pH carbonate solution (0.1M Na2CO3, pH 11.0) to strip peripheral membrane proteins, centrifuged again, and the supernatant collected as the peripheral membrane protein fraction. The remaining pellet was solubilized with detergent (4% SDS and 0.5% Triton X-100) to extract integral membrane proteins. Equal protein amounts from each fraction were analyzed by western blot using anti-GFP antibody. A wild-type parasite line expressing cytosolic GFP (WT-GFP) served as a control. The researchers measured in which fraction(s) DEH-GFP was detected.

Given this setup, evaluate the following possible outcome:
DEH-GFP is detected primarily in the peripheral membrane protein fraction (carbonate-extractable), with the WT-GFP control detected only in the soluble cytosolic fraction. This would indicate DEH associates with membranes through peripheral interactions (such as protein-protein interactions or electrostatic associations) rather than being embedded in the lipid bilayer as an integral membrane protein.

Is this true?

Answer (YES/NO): NO